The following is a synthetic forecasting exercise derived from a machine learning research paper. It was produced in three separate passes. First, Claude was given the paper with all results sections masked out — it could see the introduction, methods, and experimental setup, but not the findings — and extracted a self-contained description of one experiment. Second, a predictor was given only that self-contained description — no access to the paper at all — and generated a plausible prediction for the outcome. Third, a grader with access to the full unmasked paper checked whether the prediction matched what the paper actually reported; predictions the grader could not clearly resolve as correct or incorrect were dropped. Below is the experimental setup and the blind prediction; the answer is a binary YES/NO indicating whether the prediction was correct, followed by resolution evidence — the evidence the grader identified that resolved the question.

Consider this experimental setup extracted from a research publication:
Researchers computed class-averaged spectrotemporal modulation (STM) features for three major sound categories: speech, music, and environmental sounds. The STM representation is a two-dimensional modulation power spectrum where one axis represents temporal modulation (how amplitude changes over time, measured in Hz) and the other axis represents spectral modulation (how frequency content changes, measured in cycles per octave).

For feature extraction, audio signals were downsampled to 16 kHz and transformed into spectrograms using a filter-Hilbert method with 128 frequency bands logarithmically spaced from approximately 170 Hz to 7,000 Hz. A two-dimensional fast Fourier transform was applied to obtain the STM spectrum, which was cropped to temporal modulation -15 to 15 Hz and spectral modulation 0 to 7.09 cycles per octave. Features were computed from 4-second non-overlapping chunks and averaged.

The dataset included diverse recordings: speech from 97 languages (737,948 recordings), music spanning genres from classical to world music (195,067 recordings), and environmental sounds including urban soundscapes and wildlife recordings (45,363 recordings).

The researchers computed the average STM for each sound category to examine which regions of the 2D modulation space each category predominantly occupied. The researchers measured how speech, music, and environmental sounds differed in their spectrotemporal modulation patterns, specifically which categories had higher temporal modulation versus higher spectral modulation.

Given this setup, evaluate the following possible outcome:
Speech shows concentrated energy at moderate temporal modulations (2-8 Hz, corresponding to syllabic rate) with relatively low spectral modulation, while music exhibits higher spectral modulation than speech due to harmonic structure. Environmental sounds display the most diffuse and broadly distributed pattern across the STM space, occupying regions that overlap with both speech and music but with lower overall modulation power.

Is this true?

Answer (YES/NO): NO